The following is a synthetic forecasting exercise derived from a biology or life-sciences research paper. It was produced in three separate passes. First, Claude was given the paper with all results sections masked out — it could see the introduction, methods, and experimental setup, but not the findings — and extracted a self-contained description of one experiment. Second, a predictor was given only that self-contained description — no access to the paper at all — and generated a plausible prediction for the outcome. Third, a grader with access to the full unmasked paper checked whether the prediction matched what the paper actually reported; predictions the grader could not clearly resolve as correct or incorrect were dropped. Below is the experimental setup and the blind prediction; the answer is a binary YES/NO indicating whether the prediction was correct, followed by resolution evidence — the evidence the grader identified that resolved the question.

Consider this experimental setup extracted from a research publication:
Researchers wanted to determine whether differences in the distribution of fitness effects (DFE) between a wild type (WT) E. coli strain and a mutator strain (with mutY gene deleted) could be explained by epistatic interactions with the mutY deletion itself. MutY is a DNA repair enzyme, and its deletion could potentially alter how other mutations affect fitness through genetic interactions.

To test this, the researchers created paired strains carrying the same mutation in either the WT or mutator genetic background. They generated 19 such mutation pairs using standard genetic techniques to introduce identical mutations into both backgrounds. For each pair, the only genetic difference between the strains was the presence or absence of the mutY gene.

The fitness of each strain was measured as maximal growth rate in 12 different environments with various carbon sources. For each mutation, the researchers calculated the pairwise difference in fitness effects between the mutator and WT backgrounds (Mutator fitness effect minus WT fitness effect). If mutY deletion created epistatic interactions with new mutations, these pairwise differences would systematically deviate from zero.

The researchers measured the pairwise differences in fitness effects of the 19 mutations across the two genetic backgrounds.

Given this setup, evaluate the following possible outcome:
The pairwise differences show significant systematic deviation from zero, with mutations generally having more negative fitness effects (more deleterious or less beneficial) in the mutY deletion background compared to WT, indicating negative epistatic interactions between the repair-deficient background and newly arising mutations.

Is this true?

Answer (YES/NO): NO